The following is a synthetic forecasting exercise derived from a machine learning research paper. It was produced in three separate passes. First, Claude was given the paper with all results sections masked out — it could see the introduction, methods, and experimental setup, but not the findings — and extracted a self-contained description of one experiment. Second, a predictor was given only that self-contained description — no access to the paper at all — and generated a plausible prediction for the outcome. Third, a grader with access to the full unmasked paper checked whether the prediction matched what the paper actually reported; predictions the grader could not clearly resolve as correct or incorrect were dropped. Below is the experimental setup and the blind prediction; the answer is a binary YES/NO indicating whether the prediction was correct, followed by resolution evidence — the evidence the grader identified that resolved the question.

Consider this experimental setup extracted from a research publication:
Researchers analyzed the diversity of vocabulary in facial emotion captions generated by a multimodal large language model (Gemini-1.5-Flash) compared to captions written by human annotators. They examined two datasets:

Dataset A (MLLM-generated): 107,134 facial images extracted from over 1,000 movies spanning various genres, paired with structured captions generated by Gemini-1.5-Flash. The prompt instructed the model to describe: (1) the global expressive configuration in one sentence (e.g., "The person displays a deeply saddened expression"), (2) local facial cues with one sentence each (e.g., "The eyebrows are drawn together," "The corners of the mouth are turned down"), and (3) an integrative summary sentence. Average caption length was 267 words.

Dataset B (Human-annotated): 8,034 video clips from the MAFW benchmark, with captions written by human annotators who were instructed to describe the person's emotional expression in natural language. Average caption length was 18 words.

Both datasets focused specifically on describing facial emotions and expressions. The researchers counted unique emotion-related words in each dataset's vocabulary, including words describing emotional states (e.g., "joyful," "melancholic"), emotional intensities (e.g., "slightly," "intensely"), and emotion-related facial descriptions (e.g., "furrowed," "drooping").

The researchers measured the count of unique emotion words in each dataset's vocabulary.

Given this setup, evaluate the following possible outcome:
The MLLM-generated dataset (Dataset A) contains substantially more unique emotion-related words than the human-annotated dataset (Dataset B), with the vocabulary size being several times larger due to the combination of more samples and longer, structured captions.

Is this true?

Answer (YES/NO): NO